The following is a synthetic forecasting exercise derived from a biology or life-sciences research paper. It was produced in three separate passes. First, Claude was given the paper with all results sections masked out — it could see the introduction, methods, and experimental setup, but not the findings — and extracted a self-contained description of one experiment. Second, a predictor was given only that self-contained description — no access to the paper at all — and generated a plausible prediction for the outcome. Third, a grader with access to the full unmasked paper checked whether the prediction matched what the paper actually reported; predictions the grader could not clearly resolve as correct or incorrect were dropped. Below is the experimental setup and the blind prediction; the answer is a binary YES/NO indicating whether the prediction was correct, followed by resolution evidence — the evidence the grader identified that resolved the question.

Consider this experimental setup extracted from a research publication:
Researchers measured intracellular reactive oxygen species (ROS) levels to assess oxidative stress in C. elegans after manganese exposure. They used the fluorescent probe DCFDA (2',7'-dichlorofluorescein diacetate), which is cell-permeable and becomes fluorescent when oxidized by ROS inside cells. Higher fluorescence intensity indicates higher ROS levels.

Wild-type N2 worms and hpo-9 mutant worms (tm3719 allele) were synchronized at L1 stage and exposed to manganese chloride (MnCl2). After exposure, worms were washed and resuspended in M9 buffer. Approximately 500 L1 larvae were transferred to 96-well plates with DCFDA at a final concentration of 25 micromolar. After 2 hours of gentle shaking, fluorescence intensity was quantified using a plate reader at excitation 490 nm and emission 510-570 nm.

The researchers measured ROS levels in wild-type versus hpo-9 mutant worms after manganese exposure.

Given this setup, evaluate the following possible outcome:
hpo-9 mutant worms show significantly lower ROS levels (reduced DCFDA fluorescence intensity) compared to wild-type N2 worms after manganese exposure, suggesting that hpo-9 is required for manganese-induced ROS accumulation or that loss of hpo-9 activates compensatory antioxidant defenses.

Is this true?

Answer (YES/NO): NO